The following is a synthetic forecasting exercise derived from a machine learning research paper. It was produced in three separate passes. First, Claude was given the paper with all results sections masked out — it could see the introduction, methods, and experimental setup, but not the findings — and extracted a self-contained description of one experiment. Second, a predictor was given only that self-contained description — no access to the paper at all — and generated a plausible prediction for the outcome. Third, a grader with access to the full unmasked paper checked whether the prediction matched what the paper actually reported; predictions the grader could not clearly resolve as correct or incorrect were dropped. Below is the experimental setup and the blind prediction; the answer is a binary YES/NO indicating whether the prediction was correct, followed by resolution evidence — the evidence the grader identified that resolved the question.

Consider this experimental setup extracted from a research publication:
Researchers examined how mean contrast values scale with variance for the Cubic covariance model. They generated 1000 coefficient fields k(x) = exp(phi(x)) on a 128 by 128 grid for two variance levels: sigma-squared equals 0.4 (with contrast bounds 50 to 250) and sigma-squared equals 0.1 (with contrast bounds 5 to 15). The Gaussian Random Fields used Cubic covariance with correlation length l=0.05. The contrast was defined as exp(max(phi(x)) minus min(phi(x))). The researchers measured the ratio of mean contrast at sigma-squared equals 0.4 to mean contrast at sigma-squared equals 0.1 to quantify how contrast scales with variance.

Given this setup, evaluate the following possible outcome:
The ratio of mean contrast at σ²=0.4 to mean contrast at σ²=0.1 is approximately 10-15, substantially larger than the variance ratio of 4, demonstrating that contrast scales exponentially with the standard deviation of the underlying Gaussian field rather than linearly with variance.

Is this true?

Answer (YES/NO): YES